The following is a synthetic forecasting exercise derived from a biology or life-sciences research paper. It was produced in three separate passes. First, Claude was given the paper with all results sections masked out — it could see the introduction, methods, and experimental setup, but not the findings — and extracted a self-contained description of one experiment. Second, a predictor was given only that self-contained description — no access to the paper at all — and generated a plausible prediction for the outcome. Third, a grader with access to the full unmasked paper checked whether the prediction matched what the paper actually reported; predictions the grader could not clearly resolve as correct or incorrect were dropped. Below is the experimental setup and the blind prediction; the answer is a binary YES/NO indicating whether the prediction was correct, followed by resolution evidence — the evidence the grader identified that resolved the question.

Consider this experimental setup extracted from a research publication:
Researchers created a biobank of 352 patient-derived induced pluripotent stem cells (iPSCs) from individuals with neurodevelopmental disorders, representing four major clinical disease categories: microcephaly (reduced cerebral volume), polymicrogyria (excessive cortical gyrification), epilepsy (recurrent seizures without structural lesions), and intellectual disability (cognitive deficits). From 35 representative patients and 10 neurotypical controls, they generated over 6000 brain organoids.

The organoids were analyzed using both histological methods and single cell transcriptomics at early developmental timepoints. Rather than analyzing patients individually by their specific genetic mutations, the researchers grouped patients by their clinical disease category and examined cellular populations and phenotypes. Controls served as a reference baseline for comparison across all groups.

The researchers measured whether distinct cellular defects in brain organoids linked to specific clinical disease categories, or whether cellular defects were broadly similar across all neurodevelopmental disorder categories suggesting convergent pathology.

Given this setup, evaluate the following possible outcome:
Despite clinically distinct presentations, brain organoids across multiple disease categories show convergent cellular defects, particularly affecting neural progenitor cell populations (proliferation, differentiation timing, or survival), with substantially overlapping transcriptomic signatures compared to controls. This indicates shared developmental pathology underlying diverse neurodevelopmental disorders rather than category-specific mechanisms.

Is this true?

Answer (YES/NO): NO